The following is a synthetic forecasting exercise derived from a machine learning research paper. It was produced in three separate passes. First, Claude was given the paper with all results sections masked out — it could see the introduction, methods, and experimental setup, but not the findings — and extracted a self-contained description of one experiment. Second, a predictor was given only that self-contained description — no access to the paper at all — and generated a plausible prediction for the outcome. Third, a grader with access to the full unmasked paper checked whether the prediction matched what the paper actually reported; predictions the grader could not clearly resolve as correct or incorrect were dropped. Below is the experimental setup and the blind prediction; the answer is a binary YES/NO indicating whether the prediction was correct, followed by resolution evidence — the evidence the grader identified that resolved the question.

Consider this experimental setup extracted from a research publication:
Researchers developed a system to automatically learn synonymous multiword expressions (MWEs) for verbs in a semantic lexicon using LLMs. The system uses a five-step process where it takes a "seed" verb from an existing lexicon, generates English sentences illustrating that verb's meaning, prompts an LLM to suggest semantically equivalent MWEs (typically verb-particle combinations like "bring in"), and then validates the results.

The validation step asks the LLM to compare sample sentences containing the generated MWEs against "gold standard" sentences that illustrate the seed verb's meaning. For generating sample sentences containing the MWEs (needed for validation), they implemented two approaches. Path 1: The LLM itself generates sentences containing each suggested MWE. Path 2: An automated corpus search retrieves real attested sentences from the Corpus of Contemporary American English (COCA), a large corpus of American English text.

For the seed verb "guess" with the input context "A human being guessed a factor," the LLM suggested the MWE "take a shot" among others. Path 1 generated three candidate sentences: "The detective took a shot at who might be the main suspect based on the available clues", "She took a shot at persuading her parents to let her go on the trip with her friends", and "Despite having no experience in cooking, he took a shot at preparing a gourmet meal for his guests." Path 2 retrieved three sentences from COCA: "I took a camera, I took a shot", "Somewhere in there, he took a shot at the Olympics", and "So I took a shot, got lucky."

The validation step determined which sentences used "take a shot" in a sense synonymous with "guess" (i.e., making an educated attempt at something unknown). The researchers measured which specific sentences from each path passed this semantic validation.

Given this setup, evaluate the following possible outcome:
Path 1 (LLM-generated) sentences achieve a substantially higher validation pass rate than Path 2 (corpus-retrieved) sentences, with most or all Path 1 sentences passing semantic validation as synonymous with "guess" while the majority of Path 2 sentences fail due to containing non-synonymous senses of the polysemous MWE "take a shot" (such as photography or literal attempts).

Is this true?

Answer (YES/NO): NO